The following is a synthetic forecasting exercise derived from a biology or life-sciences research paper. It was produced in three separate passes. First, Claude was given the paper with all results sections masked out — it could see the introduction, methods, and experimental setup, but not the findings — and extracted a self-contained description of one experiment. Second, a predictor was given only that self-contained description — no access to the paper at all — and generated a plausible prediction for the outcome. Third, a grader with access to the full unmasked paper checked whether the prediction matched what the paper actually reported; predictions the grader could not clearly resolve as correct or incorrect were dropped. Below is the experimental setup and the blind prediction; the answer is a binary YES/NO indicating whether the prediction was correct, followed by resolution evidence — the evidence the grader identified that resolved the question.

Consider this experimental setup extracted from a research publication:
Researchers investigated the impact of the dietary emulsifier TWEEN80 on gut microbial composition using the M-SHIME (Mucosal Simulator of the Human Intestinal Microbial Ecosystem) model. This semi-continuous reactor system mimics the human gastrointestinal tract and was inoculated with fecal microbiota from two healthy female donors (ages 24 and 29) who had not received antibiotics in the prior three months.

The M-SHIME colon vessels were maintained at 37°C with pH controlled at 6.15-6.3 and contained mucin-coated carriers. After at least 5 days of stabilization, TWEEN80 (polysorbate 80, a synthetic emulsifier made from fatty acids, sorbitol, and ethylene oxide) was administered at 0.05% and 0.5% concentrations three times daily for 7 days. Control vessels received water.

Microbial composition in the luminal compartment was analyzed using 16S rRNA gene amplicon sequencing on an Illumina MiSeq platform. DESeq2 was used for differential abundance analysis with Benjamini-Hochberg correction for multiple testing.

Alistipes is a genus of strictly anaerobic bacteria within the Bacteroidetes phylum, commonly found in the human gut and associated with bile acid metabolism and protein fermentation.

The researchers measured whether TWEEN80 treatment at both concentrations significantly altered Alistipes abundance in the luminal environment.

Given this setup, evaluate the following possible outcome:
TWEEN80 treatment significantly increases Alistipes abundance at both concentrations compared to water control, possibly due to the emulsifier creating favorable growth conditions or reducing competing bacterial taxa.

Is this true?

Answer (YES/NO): NO